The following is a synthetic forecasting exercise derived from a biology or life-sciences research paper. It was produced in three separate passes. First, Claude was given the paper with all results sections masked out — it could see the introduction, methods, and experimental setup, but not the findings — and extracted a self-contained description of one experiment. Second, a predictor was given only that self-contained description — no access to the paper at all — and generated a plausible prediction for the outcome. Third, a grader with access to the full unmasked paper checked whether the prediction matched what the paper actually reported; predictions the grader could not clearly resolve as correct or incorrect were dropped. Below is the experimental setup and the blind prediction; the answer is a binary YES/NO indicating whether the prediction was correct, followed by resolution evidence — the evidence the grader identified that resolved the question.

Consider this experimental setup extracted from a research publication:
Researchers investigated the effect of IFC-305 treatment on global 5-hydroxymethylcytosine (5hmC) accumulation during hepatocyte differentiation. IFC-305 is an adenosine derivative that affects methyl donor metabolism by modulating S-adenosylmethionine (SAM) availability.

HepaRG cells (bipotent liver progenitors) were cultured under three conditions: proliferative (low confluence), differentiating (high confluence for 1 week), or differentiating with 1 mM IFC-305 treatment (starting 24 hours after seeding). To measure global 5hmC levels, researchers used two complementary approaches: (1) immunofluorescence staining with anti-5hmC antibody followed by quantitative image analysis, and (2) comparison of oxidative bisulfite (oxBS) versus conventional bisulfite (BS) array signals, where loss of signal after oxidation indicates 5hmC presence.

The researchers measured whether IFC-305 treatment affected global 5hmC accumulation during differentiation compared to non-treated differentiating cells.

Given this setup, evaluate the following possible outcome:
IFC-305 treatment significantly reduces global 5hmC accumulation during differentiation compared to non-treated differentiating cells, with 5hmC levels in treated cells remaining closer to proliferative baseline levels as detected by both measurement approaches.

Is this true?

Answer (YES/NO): YES